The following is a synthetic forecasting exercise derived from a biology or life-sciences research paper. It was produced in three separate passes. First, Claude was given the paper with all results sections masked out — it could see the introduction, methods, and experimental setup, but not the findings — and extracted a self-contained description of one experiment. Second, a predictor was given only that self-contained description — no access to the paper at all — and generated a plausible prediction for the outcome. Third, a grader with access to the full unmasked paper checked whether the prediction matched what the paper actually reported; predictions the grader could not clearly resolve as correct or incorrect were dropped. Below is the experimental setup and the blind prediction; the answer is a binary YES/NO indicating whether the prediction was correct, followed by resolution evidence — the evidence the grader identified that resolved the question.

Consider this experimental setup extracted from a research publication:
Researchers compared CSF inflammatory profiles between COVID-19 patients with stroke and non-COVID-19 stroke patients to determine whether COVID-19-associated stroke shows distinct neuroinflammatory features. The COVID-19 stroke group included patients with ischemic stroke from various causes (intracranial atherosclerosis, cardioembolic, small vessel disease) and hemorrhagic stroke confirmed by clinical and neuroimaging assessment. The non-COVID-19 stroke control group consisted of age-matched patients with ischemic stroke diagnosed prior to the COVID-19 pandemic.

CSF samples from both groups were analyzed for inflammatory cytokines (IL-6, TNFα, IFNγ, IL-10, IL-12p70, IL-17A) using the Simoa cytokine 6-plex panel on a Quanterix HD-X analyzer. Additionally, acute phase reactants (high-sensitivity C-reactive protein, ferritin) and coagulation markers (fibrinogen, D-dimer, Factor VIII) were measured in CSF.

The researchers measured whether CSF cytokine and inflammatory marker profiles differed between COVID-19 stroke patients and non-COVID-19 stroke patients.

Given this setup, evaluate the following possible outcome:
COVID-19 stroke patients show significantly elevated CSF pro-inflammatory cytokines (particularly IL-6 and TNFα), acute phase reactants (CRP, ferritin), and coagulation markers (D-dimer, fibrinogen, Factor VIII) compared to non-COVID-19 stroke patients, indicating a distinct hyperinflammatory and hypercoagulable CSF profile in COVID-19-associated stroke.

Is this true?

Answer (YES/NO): NO